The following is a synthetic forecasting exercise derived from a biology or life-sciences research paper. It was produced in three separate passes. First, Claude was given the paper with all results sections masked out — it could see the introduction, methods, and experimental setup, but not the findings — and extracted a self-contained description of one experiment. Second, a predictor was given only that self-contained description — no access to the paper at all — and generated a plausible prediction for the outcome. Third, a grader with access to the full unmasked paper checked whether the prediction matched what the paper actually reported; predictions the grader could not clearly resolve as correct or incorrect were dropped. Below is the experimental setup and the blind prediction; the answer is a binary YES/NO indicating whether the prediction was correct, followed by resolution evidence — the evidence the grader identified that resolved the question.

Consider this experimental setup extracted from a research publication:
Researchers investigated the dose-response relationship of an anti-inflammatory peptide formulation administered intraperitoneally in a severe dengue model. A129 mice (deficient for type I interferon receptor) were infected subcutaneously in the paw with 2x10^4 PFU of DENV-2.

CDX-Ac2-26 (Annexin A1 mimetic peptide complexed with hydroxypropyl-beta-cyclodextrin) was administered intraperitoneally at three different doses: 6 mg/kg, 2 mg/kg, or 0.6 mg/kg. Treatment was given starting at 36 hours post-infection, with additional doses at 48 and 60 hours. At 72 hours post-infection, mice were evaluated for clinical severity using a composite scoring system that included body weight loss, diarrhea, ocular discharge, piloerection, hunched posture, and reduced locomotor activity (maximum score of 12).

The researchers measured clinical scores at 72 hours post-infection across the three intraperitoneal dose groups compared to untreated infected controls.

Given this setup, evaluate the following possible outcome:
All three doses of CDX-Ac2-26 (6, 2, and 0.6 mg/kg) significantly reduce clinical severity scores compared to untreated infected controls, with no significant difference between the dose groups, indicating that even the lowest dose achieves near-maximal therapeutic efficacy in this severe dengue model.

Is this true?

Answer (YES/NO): NO